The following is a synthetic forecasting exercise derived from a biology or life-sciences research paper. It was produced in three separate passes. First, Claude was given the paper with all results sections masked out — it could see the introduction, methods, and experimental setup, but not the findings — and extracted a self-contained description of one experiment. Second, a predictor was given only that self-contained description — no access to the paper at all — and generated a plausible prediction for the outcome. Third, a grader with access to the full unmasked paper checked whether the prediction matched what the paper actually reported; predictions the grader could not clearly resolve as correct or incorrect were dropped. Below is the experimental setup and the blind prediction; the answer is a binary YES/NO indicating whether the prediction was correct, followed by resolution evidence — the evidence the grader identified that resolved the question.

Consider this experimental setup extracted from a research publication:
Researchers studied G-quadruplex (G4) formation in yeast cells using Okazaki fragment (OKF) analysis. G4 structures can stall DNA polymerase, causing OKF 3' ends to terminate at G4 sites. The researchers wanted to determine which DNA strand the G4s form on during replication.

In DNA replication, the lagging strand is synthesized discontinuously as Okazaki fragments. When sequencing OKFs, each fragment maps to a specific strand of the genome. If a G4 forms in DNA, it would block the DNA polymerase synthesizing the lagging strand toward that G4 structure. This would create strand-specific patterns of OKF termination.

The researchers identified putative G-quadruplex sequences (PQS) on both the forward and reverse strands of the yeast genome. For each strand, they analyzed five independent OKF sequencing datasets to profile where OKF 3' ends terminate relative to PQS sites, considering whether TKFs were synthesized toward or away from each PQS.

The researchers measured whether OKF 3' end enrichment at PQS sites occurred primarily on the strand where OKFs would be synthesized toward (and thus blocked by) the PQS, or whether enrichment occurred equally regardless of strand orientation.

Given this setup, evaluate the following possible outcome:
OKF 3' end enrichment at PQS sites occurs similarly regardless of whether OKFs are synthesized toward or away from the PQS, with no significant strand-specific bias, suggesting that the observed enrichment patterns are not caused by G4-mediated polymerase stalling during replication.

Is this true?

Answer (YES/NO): NO